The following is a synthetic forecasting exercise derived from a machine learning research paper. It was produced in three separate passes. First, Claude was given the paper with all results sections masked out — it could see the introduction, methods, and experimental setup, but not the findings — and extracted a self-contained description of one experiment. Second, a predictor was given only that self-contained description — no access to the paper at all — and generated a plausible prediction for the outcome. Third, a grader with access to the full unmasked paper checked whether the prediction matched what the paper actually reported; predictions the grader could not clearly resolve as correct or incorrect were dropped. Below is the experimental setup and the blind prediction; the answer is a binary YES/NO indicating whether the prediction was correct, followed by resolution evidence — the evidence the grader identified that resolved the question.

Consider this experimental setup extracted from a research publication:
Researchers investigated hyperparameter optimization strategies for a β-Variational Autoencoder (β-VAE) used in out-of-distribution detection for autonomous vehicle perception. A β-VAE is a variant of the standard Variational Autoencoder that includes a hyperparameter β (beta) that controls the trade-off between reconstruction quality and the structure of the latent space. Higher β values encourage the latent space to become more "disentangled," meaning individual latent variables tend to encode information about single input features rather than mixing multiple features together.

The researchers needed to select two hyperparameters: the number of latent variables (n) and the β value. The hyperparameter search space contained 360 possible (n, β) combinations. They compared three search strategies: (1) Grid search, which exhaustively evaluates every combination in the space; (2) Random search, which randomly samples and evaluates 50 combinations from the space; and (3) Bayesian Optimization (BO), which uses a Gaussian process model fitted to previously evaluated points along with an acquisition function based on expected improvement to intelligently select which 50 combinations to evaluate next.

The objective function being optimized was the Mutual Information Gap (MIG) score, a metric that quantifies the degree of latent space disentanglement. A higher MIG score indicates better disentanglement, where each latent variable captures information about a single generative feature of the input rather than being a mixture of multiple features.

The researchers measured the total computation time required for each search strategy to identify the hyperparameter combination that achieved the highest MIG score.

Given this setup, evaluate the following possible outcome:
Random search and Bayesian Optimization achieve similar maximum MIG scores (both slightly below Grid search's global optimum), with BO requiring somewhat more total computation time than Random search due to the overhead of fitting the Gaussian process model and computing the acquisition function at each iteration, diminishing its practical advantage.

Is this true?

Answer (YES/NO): NO